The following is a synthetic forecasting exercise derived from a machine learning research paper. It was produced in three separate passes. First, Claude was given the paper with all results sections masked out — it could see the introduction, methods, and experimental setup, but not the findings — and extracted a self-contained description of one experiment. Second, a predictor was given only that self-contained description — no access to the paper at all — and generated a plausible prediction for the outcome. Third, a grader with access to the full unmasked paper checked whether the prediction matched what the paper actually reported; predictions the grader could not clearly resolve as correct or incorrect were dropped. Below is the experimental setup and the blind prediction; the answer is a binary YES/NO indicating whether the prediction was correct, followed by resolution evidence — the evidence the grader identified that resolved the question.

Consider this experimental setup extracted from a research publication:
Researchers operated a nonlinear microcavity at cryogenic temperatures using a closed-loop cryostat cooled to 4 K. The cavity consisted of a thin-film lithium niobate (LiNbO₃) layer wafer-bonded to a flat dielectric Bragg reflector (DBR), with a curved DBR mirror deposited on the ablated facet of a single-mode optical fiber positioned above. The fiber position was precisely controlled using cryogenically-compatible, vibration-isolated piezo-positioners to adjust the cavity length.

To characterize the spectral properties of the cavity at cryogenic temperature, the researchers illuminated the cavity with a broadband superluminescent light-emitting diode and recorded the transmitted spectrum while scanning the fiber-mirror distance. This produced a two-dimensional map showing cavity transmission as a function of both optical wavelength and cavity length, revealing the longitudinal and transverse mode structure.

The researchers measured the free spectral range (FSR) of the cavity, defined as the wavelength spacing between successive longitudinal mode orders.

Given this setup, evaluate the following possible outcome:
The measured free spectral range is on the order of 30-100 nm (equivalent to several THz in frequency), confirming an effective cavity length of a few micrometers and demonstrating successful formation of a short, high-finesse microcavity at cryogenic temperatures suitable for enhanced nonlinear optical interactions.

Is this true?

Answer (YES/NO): NO